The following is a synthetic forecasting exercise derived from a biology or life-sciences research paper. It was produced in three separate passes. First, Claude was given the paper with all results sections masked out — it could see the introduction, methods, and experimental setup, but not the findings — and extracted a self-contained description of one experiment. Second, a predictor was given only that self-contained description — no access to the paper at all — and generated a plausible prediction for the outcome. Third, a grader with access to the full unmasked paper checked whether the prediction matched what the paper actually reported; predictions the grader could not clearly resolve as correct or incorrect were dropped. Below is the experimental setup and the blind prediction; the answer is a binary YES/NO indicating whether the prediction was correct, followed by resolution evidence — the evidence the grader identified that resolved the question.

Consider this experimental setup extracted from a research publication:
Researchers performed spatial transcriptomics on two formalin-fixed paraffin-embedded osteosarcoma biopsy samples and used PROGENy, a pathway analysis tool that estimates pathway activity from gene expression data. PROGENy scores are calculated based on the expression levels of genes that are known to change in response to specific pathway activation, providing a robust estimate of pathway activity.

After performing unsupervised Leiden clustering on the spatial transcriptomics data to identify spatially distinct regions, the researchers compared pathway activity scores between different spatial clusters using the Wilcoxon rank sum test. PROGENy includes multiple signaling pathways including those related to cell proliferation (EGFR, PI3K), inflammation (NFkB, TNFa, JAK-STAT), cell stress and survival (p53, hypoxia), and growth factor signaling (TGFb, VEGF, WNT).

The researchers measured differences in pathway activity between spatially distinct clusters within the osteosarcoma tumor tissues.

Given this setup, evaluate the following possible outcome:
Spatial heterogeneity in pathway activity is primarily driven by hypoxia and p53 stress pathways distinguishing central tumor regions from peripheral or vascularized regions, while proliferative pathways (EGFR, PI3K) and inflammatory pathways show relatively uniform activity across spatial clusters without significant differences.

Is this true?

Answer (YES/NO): NO